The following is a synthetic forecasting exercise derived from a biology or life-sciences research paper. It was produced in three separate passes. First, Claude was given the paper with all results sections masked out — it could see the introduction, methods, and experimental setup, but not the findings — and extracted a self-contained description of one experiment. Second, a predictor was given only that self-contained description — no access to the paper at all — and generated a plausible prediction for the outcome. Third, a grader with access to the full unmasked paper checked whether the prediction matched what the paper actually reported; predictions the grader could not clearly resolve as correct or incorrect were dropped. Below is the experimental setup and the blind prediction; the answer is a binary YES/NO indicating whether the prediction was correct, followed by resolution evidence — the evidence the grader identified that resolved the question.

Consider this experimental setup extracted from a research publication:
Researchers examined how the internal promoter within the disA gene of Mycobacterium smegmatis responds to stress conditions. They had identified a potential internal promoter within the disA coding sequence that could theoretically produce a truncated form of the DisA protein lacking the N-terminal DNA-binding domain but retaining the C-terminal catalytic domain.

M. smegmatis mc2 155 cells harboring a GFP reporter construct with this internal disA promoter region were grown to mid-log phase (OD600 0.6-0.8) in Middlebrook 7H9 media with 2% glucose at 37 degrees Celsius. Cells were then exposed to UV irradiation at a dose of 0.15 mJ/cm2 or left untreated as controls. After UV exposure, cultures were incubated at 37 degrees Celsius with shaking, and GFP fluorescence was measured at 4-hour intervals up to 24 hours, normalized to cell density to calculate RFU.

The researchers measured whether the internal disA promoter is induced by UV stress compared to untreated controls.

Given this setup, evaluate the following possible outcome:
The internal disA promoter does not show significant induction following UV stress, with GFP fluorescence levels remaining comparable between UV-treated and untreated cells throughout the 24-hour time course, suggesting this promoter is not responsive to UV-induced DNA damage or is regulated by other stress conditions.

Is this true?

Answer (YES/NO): NO